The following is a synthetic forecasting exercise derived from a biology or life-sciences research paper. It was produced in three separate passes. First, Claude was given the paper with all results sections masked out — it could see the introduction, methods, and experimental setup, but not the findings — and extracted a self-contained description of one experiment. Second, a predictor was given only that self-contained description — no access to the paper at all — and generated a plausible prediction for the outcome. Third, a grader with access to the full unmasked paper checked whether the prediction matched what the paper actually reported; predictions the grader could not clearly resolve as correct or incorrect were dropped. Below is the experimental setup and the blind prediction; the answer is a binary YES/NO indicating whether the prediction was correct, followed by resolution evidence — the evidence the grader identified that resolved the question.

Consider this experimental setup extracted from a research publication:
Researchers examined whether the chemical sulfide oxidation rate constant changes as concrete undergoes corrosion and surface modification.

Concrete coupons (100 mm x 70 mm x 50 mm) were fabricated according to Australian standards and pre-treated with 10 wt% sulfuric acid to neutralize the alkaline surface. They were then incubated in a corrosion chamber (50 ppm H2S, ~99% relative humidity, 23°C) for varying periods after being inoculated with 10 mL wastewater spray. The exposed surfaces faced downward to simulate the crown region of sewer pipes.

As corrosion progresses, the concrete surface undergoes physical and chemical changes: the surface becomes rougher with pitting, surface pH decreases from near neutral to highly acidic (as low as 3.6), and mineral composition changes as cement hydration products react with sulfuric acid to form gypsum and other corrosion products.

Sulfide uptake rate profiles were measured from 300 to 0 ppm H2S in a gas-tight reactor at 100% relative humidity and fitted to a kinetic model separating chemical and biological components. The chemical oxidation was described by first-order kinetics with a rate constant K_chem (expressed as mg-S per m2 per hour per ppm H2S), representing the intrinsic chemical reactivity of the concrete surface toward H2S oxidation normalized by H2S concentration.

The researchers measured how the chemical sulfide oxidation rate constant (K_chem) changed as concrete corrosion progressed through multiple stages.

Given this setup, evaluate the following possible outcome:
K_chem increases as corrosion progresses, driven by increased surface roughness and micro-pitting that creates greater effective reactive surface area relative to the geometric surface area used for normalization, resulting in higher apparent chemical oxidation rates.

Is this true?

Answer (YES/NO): YES